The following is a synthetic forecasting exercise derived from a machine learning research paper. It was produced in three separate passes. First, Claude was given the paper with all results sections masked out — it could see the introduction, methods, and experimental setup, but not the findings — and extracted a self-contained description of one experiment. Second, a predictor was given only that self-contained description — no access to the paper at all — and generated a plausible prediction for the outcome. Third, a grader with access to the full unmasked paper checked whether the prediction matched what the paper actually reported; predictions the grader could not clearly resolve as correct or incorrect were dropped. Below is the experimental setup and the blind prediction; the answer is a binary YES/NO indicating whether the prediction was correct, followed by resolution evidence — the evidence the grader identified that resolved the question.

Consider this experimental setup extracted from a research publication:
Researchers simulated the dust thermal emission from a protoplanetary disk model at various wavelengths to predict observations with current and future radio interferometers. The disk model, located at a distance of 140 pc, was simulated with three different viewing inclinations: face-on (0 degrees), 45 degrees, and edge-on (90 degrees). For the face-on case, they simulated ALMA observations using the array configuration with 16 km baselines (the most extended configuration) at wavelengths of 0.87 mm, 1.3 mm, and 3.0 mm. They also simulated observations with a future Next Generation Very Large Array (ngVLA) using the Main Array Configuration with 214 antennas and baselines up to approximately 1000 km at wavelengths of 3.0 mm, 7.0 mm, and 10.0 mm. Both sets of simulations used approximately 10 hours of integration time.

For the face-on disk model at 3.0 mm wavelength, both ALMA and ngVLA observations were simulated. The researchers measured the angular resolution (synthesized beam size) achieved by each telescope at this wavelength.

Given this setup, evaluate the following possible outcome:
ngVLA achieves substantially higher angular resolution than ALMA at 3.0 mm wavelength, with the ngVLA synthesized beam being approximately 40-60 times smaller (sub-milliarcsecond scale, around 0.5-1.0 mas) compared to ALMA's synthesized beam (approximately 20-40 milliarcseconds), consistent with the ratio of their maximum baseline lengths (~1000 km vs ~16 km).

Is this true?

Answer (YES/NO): NO